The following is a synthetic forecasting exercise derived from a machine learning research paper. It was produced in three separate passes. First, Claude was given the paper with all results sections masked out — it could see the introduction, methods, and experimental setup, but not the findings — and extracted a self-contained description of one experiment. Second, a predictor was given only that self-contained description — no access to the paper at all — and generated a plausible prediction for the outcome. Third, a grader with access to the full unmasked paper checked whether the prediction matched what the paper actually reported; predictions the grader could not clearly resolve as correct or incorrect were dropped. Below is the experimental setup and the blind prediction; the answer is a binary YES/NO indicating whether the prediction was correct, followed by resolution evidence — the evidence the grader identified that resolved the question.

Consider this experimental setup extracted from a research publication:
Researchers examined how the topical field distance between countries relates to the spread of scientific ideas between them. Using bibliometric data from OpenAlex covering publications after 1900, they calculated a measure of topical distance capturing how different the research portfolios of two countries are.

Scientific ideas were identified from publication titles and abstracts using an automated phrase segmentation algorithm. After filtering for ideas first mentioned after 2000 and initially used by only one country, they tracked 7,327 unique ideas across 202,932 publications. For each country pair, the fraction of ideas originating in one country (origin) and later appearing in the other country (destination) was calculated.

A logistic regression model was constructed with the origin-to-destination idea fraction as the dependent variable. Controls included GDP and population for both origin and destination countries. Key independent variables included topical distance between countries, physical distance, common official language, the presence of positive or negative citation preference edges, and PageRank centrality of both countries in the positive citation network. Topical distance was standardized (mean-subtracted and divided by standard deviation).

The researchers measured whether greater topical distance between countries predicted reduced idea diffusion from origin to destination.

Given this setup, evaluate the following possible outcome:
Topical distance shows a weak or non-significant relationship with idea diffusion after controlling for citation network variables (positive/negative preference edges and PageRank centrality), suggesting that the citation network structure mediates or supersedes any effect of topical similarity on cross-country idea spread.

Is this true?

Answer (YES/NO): NO